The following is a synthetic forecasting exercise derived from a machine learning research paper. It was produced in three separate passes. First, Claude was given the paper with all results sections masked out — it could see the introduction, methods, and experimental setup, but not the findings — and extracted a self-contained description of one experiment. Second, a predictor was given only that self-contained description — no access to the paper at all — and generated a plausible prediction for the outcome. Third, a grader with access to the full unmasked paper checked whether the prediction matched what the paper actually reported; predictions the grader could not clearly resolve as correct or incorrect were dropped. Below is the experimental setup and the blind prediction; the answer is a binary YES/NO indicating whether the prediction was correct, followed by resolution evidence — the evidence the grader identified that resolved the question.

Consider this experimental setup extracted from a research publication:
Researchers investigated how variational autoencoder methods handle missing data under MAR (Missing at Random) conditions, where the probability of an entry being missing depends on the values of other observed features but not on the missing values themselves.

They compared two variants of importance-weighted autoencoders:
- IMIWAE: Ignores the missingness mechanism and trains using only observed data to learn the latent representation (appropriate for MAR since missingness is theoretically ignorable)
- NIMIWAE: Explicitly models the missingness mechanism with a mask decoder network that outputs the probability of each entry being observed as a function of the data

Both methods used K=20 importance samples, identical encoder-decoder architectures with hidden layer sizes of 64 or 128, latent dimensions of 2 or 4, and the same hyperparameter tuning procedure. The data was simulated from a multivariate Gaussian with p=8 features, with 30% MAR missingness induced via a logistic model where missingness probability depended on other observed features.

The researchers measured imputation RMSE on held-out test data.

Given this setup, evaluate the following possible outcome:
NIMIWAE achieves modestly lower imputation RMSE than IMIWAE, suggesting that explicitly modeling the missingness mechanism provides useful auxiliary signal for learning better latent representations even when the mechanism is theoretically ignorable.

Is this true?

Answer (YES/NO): NO